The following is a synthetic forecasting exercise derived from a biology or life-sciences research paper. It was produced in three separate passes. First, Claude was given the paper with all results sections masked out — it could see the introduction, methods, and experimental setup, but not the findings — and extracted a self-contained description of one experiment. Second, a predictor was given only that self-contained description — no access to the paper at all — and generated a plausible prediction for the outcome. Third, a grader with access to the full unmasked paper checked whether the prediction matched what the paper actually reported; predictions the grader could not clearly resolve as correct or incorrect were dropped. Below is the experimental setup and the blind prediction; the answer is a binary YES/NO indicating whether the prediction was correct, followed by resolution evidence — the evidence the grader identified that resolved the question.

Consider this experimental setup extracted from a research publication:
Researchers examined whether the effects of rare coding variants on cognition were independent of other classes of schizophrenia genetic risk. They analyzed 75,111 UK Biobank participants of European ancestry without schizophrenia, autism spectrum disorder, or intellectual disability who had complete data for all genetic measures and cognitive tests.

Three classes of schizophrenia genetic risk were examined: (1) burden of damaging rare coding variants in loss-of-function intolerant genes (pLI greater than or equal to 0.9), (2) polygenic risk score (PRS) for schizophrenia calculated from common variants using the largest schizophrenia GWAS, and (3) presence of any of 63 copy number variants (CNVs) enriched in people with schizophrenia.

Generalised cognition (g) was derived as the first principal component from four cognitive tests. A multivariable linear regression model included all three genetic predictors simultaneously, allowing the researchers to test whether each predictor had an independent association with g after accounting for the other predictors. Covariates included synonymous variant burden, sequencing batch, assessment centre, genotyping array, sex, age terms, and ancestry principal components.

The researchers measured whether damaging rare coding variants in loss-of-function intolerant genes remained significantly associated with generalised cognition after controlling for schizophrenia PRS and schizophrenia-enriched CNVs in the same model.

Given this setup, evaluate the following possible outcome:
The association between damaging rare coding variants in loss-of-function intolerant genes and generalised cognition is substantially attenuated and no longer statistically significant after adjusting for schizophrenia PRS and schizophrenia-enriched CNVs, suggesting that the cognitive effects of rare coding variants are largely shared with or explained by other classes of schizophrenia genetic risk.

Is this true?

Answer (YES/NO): NO